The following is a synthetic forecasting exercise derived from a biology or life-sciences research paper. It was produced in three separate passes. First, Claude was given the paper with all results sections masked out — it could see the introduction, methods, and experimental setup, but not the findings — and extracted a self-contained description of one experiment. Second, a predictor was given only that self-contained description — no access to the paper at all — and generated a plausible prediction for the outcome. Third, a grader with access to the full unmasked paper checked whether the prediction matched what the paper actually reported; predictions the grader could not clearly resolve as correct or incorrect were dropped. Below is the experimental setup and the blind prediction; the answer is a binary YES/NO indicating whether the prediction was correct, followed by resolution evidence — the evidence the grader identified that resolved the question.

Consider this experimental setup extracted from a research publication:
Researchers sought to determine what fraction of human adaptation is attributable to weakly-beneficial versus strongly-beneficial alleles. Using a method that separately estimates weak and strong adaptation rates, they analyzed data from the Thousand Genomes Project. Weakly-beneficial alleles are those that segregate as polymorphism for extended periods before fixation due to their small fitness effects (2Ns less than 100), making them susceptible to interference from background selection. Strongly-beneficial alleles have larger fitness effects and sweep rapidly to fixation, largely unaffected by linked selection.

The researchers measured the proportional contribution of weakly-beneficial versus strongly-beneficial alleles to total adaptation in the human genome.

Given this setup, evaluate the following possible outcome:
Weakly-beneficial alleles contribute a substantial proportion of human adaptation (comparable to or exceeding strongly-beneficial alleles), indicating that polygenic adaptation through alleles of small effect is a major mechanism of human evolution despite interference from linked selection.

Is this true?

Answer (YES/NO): YES